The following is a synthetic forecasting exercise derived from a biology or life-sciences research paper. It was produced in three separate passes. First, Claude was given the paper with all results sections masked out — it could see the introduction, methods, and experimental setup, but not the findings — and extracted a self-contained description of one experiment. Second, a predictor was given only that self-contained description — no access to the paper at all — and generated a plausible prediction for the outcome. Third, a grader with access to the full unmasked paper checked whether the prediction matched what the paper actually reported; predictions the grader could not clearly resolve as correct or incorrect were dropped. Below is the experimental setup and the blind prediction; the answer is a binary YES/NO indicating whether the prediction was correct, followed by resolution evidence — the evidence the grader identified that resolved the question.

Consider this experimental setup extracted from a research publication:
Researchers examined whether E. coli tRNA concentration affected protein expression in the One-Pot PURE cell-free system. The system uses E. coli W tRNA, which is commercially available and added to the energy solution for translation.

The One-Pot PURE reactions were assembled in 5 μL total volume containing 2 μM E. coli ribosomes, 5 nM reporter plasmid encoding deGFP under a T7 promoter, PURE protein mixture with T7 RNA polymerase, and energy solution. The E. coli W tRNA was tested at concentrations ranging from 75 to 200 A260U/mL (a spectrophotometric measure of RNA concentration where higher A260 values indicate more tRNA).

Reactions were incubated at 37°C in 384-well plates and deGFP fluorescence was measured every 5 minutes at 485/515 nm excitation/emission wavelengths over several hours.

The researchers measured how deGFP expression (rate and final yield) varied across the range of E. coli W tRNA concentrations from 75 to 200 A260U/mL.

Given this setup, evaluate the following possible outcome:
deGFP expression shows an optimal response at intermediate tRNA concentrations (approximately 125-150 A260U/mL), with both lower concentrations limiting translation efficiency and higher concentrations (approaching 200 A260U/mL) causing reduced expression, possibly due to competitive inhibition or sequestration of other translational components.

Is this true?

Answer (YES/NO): NO